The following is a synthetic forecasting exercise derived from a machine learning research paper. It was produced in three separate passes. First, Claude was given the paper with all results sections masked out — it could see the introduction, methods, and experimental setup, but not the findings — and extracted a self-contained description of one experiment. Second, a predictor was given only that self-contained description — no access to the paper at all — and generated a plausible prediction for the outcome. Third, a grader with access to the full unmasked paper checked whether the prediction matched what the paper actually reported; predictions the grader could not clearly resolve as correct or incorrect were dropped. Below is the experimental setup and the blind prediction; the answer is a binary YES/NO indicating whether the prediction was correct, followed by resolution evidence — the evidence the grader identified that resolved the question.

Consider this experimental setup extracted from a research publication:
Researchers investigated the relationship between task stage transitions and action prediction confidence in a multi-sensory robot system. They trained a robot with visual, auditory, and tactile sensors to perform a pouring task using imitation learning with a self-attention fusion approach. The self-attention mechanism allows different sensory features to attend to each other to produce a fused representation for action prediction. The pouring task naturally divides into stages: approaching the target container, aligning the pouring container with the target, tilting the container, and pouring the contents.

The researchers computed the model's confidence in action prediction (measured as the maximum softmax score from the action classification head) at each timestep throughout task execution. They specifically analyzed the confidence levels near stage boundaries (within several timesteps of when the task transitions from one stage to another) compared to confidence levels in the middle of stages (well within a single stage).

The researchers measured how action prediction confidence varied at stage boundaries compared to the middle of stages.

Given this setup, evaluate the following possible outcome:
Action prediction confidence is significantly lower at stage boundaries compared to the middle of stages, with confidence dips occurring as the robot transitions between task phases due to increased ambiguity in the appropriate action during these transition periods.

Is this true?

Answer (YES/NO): YES